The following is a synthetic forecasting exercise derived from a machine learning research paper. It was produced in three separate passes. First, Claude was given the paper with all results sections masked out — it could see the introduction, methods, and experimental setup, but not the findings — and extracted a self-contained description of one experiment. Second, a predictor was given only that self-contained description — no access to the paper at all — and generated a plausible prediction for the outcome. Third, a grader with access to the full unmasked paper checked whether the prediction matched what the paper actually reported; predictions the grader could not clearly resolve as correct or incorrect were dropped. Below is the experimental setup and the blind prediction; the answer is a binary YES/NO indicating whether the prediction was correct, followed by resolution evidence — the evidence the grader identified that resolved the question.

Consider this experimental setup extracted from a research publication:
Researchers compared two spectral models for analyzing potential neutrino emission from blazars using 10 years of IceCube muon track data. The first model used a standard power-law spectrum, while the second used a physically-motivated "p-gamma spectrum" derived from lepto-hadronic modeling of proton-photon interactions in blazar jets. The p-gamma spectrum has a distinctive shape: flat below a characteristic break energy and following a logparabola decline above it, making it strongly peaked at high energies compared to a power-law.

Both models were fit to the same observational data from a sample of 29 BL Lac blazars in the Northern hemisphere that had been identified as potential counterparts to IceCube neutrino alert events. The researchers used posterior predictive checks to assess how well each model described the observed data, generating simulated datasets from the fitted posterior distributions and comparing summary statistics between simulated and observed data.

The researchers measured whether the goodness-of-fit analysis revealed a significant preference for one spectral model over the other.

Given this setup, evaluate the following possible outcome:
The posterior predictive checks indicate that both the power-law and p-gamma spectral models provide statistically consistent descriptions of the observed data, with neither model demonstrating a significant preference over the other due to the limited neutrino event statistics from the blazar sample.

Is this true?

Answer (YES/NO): YES